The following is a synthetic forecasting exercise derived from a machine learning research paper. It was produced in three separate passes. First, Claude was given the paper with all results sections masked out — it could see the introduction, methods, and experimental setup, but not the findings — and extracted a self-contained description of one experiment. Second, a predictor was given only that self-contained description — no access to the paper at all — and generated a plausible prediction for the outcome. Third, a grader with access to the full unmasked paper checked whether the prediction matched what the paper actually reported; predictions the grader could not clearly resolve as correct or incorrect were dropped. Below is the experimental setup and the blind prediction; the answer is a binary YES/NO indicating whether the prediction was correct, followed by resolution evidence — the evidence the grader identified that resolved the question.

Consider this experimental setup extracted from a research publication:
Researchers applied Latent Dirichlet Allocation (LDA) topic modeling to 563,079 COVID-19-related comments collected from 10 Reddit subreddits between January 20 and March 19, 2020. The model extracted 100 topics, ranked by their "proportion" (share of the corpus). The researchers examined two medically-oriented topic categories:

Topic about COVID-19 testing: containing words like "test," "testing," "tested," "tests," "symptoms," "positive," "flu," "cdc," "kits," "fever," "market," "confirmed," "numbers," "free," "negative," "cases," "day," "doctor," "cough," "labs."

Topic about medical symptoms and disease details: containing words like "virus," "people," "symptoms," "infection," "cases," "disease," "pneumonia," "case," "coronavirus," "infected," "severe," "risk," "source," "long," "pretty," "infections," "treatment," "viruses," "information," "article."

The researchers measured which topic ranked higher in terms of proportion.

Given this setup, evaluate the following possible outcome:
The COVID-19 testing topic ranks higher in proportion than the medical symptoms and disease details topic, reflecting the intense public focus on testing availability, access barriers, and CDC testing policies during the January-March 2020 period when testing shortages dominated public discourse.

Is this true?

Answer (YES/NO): NO